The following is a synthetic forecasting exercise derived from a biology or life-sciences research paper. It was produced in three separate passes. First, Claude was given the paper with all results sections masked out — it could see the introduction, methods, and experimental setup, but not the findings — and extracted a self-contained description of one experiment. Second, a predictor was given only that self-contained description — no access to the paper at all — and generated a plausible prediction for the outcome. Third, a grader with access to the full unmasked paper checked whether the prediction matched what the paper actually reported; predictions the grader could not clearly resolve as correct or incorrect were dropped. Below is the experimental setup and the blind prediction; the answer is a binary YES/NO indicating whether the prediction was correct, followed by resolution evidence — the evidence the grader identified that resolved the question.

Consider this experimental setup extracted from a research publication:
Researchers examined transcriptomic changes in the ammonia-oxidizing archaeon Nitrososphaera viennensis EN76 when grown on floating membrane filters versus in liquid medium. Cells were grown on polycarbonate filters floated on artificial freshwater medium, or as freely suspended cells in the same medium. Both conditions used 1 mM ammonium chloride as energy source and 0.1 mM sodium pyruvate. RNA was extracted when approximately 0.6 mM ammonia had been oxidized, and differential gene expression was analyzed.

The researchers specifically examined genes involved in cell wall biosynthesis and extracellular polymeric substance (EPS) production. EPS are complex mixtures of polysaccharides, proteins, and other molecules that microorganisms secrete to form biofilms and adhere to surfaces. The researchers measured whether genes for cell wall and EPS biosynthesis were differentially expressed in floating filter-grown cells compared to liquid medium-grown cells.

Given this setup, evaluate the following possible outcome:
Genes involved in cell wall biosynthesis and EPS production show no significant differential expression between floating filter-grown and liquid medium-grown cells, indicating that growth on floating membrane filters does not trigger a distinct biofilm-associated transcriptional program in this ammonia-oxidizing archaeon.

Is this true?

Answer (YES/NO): NO